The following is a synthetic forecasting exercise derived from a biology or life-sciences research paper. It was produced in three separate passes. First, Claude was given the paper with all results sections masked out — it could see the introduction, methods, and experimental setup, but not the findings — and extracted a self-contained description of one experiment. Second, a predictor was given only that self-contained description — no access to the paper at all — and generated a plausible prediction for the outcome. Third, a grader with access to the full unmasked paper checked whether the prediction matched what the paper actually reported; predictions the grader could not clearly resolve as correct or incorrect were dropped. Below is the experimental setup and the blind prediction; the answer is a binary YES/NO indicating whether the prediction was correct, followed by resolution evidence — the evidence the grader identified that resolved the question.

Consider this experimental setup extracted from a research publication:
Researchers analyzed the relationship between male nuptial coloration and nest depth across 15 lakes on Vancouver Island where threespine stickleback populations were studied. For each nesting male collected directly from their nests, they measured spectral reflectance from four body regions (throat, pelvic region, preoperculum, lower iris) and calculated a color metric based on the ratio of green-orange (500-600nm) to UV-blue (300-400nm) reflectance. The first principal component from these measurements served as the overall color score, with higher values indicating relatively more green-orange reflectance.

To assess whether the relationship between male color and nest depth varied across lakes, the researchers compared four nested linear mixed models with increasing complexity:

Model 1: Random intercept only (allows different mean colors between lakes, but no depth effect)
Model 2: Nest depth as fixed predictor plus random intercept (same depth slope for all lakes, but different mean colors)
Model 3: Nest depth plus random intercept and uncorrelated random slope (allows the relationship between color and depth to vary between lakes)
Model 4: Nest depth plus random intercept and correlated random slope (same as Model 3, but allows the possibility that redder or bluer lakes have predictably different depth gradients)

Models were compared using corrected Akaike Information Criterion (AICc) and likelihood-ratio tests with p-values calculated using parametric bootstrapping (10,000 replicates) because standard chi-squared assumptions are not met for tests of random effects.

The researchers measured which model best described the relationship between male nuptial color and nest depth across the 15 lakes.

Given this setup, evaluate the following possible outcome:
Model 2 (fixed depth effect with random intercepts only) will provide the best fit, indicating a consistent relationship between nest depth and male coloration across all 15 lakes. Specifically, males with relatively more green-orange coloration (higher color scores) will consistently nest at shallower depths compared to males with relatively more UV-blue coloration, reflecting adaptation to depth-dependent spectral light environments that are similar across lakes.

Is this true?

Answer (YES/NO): NO